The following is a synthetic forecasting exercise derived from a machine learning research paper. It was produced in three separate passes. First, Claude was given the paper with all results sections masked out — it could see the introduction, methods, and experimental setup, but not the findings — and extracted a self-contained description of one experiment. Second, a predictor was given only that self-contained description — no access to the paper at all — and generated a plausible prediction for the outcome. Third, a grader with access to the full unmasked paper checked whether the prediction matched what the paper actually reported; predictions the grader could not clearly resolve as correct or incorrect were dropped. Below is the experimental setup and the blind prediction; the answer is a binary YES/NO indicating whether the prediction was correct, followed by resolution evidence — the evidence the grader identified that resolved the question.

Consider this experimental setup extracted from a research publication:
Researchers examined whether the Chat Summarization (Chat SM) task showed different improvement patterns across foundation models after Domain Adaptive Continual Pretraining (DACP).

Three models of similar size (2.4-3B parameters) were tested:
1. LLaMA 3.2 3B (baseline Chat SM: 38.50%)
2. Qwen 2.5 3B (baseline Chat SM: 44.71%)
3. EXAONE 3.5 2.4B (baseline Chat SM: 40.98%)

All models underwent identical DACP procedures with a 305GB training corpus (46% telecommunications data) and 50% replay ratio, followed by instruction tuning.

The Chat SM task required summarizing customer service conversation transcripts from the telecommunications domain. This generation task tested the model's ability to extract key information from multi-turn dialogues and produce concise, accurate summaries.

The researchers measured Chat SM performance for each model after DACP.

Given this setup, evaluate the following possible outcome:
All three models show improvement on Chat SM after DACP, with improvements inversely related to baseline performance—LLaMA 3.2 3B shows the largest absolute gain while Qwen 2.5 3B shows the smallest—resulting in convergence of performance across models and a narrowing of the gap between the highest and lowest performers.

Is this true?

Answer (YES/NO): NO